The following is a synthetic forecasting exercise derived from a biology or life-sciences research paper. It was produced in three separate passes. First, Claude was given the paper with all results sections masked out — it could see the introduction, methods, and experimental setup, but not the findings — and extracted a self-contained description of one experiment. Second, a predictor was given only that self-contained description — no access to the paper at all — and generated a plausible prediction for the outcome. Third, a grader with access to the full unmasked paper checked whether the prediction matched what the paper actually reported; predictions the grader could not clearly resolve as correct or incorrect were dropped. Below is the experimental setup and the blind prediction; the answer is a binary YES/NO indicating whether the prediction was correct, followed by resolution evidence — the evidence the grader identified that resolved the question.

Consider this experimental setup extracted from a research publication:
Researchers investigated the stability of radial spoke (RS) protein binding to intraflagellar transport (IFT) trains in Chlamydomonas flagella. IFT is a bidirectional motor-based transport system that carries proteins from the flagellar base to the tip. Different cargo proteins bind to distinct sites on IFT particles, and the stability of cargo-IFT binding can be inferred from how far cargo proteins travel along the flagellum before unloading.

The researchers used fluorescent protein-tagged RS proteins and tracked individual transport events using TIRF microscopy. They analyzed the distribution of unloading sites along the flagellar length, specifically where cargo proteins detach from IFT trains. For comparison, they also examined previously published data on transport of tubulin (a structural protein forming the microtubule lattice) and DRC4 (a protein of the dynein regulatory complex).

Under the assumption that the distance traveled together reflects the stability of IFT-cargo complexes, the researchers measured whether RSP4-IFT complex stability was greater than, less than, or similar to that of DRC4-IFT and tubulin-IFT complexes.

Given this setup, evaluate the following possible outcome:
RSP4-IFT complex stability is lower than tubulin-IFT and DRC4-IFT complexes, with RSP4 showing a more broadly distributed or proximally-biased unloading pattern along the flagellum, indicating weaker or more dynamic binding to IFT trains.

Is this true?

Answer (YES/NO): NO